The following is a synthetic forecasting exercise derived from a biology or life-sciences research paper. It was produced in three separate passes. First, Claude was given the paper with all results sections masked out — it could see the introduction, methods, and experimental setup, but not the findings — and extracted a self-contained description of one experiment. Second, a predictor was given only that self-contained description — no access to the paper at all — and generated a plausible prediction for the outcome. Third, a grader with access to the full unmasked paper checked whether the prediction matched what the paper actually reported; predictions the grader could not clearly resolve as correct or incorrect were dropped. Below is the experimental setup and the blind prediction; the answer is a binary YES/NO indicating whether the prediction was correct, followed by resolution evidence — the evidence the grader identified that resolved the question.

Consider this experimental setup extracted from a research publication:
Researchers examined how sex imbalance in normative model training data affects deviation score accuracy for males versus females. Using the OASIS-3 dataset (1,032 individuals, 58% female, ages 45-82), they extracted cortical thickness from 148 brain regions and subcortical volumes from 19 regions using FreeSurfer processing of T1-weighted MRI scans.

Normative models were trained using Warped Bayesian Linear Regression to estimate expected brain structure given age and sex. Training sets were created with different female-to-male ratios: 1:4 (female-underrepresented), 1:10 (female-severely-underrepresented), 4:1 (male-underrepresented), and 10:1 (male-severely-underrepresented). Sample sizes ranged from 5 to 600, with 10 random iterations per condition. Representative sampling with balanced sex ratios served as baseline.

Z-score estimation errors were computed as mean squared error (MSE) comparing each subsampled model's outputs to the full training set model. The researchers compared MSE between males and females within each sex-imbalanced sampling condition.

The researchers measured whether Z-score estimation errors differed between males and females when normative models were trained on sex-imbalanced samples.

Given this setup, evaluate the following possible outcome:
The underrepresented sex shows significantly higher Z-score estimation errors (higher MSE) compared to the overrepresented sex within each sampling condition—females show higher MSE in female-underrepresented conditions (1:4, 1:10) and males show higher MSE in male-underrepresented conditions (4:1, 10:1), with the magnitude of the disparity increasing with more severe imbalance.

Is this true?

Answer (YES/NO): NO